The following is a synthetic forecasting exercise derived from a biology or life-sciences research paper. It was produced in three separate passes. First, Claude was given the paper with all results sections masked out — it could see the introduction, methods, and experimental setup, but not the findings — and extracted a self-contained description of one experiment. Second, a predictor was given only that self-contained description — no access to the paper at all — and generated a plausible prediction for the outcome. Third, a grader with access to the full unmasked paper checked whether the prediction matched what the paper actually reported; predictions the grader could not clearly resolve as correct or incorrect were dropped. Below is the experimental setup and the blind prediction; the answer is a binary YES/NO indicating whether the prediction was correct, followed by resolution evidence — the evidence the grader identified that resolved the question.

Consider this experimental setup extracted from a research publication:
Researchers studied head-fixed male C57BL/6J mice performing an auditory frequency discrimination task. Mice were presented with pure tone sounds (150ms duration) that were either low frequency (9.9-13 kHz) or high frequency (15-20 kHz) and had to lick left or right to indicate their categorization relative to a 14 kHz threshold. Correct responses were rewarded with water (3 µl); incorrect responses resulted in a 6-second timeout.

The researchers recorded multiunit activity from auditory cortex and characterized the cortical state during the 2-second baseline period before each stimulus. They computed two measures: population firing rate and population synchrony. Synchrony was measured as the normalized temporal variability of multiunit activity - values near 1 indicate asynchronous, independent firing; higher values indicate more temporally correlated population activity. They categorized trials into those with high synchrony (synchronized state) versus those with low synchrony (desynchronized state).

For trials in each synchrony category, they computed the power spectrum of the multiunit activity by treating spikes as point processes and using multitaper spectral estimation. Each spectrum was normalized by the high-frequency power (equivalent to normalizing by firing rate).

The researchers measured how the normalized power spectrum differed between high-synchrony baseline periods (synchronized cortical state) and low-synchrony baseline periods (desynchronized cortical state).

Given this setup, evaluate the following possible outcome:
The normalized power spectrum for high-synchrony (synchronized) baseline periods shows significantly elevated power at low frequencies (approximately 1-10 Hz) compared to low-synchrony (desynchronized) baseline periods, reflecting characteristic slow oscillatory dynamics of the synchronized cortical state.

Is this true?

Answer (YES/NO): NO